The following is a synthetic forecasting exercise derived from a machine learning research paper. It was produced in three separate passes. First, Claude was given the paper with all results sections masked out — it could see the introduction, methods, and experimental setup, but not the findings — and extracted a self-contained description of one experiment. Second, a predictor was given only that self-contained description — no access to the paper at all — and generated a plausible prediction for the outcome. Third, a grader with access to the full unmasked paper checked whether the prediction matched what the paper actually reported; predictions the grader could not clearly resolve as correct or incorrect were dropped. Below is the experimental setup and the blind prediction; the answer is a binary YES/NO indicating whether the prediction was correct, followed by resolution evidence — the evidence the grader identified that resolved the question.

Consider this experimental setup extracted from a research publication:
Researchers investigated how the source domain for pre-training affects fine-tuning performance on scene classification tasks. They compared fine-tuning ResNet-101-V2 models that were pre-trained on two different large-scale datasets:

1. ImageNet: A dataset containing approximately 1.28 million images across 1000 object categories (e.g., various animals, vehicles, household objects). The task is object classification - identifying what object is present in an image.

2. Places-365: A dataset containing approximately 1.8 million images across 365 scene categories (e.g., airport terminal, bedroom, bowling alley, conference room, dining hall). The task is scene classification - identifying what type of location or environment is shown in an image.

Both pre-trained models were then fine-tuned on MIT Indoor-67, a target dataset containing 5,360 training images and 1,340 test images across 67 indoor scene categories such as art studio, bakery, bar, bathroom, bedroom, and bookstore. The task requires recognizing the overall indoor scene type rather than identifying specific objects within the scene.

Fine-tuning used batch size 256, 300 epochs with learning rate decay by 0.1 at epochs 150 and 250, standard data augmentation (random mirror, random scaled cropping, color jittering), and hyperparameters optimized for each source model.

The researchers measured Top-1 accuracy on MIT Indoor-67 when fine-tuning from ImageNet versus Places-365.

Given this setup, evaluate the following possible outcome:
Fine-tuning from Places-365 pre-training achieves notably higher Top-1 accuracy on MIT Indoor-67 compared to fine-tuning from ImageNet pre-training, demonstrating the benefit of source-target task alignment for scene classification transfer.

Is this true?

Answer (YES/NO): NO